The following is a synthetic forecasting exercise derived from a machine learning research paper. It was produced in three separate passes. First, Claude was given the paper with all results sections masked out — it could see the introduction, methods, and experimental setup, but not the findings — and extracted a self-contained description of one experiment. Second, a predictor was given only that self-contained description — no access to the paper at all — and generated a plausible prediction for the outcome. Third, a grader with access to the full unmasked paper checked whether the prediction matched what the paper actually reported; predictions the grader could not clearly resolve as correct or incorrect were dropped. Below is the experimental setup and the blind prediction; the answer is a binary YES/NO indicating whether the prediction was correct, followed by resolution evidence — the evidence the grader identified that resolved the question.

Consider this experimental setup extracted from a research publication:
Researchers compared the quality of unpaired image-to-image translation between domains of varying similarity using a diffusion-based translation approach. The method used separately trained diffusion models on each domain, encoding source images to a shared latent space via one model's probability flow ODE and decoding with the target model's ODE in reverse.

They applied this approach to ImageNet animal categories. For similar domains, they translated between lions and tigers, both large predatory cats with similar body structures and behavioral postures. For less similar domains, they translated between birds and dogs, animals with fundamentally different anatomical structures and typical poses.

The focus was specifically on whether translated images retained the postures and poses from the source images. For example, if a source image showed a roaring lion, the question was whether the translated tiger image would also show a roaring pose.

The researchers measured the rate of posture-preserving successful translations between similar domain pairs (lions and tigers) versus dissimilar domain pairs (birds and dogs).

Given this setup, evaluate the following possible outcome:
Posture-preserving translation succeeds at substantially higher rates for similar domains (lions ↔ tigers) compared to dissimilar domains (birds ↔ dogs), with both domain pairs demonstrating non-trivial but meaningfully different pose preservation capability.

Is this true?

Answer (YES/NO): YES